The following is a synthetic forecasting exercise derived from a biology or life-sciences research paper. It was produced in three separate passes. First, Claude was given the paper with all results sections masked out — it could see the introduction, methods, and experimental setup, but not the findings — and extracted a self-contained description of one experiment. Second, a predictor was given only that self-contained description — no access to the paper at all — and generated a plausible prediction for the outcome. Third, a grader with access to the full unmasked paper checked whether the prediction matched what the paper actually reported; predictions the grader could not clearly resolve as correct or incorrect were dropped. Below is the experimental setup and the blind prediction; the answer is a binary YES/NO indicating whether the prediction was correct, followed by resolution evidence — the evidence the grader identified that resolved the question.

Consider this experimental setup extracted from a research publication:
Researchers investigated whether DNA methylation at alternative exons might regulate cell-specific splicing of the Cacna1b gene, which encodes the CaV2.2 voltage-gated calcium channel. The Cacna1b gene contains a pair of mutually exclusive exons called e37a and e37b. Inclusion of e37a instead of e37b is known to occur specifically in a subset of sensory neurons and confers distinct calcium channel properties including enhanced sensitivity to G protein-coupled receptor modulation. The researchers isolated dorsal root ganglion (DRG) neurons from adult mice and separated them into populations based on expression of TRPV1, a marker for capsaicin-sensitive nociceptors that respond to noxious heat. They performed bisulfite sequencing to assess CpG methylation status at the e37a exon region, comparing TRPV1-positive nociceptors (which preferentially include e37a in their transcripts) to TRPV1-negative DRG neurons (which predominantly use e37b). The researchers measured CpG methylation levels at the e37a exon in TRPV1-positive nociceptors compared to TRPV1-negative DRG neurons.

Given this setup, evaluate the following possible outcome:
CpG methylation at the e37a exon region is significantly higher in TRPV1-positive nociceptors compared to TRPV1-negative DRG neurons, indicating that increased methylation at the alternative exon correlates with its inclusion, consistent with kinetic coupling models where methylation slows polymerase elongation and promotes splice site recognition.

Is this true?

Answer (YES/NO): NO